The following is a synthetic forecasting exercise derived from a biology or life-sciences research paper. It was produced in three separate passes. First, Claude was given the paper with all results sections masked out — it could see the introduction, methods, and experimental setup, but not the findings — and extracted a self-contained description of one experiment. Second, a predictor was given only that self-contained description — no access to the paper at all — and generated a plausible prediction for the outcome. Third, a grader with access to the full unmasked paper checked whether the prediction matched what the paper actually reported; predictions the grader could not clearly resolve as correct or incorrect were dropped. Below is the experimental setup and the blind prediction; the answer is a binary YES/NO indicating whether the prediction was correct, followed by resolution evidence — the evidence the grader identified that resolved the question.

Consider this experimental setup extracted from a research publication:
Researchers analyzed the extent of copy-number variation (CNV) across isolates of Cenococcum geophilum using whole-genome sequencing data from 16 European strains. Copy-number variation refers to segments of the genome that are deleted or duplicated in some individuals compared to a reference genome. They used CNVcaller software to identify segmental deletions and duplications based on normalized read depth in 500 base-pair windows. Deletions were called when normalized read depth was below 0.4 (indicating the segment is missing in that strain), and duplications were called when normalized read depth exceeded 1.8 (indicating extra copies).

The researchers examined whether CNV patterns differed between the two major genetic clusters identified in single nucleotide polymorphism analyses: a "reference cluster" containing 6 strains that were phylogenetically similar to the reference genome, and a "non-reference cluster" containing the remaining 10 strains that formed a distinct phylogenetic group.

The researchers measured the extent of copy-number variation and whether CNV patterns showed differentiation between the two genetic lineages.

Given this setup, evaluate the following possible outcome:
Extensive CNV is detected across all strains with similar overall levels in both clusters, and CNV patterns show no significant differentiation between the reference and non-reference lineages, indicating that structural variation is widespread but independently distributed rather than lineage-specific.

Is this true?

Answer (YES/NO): NO